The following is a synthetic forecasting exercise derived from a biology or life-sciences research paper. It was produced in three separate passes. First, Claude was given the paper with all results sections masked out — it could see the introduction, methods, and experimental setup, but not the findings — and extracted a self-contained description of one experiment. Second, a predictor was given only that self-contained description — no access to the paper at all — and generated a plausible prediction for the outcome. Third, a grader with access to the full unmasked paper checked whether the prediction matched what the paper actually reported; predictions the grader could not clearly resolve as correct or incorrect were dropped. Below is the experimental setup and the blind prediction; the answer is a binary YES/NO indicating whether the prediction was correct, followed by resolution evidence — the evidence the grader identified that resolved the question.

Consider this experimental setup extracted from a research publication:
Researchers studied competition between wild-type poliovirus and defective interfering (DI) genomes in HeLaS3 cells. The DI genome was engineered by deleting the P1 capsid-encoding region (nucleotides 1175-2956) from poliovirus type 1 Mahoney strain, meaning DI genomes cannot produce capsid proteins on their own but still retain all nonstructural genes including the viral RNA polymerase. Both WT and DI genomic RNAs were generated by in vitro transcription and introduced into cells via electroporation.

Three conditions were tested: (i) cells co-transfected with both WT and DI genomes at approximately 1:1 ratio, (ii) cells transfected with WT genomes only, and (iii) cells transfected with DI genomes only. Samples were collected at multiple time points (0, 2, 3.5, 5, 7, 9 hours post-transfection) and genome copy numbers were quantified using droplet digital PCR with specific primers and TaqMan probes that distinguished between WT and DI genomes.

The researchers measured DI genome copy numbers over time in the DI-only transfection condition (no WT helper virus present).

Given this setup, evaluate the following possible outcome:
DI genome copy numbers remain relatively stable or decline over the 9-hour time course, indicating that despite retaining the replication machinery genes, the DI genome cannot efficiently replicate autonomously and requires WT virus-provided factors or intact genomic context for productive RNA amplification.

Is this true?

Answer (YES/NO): NO